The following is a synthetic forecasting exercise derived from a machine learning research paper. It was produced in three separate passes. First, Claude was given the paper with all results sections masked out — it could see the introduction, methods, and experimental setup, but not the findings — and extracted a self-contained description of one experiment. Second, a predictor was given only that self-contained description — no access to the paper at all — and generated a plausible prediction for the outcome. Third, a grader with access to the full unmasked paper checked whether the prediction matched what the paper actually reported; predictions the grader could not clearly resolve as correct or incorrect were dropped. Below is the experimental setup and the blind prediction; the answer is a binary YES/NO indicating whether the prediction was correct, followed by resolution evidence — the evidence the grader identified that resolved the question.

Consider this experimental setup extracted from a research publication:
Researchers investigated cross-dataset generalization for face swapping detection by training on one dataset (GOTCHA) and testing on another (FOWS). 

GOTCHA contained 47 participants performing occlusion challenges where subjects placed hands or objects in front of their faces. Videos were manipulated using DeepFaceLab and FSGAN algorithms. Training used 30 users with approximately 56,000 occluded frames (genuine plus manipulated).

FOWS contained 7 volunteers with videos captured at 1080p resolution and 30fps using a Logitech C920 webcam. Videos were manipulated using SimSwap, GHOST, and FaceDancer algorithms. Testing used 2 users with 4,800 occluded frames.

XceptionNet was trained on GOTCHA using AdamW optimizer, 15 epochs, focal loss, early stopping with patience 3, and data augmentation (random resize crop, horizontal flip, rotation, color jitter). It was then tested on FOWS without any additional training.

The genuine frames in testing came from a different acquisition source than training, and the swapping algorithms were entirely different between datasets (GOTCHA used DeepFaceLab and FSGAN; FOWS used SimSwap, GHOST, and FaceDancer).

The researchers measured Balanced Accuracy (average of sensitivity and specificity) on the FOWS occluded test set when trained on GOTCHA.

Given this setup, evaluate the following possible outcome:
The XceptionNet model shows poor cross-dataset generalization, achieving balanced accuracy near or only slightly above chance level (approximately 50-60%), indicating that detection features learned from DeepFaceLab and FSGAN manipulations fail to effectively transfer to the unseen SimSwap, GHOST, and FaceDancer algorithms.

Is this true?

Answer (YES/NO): YES